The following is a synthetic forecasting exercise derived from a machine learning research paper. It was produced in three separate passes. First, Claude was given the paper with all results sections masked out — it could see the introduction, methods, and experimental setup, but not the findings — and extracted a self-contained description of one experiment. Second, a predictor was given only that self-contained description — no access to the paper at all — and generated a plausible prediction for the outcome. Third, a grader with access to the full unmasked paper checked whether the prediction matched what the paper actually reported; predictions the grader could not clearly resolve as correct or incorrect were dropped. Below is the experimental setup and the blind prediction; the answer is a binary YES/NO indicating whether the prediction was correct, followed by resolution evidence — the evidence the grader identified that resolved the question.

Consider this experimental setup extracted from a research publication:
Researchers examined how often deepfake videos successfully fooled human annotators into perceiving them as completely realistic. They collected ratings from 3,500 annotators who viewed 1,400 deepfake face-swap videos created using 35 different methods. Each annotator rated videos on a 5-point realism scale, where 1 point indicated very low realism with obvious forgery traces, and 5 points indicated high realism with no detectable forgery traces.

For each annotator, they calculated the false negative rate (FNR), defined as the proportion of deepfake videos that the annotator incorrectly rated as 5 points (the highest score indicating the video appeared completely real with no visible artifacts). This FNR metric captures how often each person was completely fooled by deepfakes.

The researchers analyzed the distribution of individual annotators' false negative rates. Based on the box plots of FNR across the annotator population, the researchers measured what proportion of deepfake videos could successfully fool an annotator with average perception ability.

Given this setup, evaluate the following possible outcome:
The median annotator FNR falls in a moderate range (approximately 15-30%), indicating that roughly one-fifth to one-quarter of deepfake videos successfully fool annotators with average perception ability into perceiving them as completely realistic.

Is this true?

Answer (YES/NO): NO